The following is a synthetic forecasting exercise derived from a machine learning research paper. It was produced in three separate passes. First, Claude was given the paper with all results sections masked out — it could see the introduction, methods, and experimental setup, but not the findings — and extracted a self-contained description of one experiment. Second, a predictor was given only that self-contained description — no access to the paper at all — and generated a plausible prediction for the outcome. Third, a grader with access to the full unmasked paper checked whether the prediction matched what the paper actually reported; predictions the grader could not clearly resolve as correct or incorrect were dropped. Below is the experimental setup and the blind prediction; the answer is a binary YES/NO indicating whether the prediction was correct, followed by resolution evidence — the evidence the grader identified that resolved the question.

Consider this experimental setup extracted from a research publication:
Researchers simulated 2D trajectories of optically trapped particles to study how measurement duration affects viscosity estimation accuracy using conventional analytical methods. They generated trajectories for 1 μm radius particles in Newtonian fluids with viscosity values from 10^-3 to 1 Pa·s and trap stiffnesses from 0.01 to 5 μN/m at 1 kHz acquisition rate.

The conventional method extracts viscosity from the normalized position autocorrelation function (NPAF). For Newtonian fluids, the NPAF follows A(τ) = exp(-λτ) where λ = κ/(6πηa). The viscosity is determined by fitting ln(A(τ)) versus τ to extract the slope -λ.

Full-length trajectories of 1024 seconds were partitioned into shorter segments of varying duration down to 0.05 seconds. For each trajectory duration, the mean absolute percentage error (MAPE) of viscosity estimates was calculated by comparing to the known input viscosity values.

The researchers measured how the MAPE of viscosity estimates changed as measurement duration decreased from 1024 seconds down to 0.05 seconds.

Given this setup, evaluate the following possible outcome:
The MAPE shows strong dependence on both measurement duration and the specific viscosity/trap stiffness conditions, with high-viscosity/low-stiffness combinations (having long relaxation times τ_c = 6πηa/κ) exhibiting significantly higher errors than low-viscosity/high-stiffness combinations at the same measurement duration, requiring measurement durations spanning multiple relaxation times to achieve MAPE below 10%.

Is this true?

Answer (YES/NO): NO